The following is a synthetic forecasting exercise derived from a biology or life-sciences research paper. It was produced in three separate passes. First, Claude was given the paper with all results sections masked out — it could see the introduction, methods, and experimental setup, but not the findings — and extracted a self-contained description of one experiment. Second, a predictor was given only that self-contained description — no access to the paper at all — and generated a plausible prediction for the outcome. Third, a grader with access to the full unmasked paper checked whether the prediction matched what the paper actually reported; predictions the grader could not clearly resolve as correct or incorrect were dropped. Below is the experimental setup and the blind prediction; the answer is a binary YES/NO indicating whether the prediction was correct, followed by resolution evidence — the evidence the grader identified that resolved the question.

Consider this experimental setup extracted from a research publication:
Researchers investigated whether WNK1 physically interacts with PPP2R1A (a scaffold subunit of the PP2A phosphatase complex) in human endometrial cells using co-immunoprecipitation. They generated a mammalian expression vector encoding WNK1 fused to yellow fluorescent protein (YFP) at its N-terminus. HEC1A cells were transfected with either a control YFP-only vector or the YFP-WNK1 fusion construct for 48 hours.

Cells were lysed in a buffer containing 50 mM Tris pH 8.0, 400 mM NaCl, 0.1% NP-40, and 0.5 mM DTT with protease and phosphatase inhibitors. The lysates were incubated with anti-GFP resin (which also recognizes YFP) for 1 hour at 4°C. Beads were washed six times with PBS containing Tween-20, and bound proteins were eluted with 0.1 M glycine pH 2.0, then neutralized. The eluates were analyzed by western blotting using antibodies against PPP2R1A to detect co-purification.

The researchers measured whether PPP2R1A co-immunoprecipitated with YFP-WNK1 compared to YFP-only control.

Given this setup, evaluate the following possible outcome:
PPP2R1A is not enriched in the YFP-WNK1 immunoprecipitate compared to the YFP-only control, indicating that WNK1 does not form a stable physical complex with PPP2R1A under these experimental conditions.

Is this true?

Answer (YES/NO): NO